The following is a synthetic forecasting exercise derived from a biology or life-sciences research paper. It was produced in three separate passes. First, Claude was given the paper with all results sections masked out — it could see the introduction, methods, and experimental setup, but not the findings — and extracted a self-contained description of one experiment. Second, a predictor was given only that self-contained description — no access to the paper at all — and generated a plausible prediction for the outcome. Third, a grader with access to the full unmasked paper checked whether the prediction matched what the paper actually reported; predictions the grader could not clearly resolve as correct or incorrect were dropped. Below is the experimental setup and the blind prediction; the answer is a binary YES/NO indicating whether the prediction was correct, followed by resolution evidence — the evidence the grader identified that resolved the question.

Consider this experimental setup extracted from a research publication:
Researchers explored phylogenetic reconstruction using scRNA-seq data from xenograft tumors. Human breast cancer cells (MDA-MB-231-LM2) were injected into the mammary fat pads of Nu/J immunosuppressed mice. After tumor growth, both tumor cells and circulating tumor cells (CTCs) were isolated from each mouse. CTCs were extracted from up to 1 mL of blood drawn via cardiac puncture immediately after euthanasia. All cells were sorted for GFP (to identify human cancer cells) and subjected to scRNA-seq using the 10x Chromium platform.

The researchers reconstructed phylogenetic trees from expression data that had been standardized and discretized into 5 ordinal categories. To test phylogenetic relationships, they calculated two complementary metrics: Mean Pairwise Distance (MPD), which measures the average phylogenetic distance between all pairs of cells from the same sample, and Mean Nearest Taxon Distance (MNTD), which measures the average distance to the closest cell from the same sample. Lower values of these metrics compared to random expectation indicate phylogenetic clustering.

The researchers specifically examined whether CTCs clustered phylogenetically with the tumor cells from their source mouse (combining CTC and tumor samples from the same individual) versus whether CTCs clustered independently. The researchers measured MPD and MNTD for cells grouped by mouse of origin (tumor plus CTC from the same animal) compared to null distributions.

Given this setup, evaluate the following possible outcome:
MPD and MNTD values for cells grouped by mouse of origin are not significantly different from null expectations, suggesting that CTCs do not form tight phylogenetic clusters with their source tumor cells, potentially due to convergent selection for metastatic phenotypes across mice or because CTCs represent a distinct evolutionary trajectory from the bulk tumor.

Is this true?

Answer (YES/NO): NO